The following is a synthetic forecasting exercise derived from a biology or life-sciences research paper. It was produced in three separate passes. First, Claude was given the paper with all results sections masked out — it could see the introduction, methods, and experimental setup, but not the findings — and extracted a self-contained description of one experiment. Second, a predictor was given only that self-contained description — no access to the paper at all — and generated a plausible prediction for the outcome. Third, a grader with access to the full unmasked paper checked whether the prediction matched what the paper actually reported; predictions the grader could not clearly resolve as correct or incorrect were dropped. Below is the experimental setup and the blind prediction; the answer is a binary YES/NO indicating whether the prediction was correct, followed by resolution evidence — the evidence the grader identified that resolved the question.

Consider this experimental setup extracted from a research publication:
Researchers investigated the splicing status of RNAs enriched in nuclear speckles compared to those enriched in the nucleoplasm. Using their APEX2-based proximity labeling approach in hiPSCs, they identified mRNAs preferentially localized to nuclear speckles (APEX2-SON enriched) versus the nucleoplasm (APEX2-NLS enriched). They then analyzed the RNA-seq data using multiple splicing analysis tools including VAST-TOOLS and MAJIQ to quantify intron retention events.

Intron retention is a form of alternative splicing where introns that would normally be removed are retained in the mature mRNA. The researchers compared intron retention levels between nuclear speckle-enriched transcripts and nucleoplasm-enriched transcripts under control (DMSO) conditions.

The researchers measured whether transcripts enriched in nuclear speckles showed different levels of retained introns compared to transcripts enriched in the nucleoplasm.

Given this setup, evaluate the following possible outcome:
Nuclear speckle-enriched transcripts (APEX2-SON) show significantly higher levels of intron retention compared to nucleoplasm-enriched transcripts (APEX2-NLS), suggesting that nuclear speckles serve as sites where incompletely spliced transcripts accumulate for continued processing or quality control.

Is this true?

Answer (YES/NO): YES